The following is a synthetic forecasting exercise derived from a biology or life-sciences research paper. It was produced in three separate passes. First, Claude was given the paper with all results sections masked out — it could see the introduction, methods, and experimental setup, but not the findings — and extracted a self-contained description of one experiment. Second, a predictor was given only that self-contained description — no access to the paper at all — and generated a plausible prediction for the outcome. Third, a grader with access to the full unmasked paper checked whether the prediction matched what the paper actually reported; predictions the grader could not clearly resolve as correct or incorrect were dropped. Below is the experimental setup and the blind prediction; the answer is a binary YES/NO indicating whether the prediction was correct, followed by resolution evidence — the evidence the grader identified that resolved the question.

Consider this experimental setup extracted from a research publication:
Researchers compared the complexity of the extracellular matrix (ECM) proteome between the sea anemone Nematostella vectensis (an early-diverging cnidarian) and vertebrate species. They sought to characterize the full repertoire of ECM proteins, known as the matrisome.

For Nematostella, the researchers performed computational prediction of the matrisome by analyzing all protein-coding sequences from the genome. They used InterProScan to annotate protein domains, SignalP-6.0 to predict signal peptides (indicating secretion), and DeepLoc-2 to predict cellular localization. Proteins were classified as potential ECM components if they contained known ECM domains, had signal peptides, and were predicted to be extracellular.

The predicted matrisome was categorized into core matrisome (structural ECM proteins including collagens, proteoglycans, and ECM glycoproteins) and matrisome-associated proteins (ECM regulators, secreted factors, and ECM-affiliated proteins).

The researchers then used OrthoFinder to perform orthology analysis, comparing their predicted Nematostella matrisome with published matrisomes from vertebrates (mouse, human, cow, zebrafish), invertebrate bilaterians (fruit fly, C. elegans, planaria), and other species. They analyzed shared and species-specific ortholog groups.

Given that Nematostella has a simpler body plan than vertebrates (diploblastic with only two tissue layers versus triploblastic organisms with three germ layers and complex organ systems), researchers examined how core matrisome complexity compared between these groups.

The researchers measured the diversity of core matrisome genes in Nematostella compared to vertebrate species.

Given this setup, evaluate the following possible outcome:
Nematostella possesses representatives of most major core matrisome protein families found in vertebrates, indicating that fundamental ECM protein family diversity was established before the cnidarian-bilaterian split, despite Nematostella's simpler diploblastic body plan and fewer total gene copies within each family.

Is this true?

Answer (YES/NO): NO